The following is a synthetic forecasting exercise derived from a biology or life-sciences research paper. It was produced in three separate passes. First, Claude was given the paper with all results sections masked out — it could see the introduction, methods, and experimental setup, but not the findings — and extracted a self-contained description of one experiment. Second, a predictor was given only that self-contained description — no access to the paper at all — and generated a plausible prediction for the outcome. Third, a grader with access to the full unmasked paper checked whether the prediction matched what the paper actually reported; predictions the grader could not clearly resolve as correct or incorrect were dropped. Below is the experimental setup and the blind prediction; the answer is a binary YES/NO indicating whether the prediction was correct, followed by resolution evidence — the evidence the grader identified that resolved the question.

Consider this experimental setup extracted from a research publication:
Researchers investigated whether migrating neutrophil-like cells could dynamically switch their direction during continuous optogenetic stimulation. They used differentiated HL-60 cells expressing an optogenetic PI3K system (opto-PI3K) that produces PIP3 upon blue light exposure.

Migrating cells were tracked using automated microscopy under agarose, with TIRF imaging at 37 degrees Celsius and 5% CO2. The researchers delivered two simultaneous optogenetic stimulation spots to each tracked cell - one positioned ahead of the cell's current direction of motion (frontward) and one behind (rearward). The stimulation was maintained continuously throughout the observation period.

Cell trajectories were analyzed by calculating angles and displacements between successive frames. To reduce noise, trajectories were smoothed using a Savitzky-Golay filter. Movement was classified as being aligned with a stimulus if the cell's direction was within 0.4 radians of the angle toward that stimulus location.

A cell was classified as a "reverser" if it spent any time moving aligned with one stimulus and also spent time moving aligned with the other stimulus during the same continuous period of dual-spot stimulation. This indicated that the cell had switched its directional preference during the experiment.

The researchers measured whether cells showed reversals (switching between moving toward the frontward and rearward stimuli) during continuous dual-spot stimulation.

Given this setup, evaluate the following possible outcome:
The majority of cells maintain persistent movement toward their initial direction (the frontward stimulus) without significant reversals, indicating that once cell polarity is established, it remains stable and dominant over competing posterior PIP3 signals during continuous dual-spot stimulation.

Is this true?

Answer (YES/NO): YES